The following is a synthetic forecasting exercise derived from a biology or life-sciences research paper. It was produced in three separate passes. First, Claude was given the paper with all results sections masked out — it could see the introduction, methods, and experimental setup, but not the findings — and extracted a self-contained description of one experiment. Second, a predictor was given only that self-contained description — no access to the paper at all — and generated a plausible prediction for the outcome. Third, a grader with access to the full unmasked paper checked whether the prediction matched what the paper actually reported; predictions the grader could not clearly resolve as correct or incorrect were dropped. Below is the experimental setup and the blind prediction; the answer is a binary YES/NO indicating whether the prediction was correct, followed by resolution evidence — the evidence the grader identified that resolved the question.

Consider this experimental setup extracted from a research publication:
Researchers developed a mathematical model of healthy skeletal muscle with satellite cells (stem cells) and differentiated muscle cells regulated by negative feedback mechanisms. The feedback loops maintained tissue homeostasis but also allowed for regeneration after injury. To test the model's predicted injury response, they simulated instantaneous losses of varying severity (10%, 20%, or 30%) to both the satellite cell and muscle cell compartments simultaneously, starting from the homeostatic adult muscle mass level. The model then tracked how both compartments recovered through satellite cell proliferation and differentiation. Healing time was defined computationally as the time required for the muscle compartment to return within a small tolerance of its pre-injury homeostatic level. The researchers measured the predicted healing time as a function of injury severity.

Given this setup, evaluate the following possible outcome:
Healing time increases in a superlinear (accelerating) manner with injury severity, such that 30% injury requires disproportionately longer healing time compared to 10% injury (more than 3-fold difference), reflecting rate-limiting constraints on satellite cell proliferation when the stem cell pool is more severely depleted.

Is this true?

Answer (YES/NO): NO